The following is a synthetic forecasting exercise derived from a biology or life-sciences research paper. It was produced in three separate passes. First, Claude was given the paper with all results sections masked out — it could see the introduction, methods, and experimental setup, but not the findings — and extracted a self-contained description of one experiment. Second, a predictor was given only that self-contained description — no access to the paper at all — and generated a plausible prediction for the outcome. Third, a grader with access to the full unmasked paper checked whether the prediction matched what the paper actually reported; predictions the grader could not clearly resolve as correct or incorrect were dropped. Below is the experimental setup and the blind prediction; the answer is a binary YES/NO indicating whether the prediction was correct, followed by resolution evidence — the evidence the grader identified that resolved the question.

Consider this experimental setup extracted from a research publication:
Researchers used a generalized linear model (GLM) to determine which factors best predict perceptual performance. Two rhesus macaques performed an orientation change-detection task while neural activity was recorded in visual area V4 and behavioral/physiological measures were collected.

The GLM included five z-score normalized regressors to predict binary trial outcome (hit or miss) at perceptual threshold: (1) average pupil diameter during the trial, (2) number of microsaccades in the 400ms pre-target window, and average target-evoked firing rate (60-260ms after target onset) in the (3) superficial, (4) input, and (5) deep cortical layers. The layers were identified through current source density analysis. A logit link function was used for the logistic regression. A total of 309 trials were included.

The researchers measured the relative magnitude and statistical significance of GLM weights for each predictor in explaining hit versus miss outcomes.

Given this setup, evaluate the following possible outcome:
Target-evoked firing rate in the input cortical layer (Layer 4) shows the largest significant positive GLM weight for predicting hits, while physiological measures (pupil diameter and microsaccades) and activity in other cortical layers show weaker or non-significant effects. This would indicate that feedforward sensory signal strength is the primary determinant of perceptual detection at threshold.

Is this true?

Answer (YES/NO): NO